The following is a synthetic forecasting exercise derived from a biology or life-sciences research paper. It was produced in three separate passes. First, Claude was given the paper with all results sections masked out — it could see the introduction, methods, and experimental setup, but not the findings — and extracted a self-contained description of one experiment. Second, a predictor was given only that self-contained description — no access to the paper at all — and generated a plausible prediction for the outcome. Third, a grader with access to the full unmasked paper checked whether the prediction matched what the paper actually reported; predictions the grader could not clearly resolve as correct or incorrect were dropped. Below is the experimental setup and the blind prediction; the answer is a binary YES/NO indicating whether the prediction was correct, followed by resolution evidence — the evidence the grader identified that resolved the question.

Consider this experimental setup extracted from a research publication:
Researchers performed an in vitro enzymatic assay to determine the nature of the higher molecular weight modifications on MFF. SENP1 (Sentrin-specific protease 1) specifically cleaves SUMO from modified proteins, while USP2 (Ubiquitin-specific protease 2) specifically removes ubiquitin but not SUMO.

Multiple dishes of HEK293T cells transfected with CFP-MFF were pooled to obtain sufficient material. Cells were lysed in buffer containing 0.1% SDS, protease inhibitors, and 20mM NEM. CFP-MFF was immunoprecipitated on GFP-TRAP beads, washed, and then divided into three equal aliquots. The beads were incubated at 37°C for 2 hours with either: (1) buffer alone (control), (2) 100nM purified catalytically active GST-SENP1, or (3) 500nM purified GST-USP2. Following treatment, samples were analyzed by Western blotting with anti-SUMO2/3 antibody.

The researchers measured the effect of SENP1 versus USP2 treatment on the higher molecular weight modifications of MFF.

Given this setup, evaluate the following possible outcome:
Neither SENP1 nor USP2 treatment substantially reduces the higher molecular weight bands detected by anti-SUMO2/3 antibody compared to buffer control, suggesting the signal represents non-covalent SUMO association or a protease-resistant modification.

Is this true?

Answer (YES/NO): NO